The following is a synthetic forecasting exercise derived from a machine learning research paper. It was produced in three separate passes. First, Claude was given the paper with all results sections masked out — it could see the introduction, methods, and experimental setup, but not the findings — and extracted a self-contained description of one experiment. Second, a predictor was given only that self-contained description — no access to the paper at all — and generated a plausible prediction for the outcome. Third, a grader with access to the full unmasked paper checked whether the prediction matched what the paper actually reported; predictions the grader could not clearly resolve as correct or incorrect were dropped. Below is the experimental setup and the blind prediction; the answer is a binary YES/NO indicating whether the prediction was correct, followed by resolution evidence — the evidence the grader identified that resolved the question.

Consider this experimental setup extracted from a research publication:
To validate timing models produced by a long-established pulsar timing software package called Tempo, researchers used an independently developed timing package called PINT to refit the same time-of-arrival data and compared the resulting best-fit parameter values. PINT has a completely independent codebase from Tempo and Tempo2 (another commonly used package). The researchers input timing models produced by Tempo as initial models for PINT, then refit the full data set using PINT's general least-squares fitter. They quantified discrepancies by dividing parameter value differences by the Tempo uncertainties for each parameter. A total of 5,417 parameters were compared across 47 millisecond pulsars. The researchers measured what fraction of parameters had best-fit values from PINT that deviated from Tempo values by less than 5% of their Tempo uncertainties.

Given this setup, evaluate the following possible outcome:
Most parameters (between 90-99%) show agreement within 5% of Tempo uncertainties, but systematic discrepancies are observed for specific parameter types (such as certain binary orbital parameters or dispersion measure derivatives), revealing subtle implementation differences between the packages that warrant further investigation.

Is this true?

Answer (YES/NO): NO